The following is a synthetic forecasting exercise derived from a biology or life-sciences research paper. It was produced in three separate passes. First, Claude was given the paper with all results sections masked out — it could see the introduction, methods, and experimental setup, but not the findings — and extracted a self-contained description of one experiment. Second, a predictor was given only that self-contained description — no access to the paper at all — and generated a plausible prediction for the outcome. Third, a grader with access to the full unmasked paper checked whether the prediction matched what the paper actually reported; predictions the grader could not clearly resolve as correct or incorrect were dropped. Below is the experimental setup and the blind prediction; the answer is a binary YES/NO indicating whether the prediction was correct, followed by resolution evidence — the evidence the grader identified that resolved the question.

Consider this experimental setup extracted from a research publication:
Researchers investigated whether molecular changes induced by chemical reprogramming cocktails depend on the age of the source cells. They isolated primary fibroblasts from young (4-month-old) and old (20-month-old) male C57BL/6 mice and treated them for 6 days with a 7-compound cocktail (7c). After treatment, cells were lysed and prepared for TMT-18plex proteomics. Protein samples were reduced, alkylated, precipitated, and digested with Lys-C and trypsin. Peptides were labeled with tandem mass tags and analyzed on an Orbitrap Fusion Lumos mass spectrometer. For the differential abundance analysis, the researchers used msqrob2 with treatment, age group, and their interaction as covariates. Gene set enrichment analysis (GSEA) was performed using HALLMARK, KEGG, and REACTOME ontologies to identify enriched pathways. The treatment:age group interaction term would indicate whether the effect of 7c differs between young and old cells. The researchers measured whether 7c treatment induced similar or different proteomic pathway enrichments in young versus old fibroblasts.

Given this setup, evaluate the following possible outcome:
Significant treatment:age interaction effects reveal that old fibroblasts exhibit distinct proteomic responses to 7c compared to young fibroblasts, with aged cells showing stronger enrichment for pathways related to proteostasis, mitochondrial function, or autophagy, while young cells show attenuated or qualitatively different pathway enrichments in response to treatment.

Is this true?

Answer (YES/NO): NO